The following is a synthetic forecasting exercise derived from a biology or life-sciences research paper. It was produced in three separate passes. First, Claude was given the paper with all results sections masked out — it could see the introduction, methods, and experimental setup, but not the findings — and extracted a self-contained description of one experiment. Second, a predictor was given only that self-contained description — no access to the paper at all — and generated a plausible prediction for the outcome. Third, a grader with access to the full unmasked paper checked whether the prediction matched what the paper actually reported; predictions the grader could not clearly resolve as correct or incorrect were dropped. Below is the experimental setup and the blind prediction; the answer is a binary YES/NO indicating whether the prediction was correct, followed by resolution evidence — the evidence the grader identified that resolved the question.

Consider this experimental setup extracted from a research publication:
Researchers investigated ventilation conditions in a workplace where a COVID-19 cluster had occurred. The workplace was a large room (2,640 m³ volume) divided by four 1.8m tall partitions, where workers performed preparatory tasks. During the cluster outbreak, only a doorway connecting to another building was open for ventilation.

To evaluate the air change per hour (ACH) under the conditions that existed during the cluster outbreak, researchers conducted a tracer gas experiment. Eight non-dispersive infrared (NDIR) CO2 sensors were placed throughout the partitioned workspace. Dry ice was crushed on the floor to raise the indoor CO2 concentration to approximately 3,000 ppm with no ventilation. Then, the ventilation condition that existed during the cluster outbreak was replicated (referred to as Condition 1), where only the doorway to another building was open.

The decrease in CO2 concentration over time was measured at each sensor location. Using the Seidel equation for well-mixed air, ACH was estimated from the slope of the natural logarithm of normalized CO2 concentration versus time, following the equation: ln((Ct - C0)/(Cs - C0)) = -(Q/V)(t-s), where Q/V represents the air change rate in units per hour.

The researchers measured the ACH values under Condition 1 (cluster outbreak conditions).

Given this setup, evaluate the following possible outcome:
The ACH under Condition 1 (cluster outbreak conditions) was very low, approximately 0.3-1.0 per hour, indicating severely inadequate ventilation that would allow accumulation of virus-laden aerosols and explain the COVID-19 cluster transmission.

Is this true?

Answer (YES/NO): NO